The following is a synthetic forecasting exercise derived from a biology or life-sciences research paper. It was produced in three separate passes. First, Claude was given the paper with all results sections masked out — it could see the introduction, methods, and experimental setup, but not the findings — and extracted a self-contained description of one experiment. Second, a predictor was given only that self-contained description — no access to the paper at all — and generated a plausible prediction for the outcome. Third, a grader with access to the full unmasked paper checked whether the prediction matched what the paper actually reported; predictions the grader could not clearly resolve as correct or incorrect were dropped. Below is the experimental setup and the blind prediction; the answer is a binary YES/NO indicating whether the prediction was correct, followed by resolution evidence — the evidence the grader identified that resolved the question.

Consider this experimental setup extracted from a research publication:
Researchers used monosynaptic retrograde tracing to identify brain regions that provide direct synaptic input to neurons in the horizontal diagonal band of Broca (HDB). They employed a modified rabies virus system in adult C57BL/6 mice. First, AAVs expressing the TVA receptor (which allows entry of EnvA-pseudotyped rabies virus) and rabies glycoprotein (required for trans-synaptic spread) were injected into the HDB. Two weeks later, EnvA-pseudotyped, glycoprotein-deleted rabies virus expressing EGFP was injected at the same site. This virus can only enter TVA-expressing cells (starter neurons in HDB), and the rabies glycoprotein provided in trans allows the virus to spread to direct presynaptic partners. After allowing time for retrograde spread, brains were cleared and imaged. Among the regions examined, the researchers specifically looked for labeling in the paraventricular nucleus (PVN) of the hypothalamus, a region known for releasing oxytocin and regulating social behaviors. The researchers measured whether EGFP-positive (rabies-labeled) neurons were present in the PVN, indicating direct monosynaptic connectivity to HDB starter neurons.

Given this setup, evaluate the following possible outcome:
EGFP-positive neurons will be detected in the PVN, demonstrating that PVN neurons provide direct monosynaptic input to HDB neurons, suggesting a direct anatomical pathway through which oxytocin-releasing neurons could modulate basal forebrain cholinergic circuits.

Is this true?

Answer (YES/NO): YES